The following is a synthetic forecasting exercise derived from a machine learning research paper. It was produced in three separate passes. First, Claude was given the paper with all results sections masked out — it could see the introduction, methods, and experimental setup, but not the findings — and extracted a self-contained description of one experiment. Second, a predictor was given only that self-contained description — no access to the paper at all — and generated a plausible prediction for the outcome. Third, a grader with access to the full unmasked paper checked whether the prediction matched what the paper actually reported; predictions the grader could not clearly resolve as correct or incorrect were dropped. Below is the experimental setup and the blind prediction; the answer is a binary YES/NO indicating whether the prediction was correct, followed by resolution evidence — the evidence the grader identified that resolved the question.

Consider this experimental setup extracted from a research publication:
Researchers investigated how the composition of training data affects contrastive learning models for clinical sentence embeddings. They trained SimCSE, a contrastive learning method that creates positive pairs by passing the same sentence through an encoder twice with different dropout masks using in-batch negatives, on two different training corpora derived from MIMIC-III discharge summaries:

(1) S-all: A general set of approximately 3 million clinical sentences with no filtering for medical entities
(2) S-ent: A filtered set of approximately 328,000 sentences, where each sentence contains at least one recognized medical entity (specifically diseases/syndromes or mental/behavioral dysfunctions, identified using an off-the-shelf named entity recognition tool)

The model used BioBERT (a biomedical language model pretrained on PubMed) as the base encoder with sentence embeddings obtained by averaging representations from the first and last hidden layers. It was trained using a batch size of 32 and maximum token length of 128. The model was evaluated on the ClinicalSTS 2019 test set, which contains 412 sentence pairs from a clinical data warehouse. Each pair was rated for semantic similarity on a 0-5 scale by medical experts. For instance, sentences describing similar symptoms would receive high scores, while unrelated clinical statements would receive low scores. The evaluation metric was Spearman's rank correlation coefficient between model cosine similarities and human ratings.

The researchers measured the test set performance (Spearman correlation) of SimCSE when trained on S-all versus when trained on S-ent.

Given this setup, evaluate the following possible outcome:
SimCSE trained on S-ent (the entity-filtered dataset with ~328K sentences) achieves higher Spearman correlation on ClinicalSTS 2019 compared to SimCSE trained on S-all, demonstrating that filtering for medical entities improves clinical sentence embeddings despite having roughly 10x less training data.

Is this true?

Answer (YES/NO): NO